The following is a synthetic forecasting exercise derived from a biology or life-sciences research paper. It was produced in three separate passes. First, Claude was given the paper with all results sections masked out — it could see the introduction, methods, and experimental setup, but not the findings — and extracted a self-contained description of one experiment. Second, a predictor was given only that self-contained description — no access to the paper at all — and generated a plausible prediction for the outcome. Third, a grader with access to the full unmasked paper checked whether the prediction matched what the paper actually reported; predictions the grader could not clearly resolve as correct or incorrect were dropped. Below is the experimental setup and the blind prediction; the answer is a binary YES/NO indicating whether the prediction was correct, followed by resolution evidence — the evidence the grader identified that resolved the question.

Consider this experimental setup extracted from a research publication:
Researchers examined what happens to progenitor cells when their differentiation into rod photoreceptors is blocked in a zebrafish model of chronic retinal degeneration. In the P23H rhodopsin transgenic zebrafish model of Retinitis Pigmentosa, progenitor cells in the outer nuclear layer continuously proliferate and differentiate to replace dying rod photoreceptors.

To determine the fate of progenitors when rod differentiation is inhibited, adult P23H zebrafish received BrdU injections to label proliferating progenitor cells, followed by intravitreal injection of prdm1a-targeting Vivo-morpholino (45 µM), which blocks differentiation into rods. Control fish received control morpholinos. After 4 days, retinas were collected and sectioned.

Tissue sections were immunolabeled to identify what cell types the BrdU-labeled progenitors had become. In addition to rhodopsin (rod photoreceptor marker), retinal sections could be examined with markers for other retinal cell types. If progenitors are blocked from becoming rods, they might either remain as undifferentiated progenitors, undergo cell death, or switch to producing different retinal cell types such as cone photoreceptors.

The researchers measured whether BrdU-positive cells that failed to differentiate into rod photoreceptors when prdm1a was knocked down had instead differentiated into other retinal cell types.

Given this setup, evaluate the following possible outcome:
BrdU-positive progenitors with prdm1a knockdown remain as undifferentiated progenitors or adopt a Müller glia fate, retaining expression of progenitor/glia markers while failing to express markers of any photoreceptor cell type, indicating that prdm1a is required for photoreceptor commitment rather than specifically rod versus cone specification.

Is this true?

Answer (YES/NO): NO